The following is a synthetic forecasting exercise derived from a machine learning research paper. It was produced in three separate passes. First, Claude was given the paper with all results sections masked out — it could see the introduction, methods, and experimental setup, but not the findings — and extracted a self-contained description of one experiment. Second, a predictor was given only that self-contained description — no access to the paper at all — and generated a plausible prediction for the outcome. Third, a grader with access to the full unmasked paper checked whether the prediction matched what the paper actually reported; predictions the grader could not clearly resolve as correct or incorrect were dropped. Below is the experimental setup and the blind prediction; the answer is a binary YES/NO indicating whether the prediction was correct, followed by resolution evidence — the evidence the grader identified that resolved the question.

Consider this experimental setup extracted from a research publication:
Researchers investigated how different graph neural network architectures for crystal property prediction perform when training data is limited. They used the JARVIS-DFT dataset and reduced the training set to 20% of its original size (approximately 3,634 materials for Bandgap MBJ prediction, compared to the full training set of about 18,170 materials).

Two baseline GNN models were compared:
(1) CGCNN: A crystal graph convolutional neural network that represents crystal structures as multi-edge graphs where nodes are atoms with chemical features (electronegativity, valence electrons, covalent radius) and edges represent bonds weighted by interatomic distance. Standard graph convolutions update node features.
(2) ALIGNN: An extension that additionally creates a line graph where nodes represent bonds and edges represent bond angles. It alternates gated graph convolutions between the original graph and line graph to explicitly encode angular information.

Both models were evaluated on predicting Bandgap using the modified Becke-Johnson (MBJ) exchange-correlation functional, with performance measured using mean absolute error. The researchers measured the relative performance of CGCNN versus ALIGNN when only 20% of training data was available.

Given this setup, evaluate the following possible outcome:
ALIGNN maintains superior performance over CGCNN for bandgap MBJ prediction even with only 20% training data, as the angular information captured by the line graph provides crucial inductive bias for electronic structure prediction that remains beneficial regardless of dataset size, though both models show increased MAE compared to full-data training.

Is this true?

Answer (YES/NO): YES